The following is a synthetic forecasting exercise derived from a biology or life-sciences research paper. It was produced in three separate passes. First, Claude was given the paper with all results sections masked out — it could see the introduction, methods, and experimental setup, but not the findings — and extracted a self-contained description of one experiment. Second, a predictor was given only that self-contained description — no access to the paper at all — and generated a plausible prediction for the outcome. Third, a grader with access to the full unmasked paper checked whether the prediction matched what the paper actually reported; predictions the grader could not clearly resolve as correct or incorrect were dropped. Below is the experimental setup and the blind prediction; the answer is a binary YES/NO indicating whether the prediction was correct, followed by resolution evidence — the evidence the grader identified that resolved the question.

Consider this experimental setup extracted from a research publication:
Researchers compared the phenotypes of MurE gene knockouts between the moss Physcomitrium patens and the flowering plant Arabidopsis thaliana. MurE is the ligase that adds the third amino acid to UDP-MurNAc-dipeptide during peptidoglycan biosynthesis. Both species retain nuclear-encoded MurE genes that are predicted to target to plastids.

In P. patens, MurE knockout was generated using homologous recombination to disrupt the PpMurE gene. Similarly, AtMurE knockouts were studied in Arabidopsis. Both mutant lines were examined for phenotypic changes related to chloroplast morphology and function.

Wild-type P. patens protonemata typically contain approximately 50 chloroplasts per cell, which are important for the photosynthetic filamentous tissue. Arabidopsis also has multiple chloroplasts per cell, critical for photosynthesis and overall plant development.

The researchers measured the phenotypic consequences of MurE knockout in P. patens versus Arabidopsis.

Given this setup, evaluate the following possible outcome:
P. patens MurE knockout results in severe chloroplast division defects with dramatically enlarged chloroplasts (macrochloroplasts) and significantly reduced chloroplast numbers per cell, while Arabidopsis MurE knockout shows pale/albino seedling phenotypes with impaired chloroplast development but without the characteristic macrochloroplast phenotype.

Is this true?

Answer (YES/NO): YES